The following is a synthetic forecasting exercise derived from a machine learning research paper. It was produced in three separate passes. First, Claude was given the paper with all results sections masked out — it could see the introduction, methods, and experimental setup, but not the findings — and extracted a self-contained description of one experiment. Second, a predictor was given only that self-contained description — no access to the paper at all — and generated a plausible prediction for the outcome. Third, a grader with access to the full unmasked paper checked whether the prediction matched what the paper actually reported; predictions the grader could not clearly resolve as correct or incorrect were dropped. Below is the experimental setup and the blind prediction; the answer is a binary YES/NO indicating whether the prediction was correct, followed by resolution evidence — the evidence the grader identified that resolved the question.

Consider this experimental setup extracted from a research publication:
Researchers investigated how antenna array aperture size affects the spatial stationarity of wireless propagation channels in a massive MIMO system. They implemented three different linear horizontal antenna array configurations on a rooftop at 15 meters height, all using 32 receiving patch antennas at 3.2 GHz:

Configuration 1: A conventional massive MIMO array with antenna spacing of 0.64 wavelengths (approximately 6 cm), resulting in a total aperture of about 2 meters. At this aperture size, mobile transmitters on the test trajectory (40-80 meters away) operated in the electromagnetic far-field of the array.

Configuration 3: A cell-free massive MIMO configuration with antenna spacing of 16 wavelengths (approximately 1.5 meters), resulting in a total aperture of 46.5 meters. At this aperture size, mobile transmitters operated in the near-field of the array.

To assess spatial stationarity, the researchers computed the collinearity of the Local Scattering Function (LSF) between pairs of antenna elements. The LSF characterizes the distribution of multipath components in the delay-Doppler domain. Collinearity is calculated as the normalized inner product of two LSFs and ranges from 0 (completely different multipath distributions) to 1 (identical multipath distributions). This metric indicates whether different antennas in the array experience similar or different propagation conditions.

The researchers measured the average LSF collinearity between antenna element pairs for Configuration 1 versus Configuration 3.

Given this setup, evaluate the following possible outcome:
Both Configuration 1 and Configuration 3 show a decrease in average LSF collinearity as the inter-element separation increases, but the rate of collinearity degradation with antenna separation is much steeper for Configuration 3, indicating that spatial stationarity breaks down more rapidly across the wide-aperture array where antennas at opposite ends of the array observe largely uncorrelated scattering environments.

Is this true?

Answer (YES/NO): NO